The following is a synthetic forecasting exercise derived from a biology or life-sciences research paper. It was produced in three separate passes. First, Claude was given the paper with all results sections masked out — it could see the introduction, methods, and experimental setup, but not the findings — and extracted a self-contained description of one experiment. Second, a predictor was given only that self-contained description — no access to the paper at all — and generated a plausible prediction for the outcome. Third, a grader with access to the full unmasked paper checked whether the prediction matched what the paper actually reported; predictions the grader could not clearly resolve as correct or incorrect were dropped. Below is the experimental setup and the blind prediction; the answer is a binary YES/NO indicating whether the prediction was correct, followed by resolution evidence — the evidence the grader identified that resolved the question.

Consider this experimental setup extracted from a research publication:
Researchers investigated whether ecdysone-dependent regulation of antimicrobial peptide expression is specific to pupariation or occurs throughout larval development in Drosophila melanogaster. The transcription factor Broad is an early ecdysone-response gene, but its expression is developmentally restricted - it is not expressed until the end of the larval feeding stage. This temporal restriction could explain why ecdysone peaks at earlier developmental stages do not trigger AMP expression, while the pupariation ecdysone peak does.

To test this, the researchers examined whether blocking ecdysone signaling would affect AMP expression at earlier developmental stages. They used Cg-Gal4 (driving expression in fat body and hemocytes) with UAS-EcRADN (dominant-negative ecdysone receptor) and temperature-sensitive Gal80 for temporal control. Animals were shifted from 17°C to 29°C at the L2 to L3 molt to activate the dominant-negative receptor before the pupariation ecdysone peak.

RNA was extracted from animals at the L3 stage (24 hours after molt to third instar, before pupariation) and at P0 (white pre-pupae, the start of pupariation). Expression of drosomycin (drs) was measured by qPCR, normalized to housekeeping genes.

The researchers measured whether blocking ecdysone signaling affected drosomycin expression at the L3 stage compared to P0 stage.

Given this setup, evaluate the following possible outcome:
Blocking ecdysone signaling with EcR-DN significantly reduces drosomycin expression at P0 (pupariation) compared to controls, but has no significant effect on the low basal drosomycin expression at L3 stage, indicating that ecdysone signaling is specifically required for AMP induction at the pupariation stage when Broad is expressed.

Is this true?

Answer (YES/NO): YES